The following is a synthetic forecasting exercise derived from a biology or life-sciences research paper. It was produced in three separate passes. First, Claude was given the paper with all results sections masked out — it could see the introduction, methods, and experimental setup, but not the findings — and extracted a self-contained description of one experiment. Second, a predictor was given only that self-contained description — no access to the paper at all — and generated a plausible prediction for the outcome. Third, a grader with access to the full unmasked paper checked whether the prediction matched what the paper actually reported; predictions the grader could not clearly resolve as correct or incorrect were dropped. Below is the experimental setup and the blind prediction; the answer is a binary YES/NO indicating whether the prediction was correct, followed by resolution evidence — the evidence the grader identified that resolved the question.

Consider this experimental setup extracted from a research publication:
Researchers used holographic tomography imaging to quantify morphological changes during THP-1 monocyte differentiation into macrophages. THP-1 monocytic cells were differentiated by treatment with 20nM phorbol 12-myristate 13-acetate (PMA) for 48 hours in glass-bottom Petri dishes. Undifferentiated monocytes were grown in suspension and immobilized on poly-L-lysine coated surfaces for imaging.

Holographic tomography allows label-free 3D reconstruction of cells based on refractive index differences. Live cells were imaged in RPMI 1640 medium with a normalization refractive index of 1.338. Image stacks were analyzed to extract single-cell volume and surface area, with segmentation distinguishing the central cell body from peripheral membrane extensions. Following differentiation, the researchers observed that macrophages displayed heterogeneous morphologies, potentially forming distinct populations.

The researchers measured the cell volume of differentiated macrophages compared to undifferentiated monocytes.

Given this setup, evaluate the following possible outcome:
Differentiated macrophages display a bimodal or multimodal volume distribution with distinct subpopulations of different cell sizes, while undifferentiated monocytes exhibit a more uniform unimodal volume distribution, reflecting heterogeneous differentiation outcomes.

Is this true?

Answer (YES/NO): YES